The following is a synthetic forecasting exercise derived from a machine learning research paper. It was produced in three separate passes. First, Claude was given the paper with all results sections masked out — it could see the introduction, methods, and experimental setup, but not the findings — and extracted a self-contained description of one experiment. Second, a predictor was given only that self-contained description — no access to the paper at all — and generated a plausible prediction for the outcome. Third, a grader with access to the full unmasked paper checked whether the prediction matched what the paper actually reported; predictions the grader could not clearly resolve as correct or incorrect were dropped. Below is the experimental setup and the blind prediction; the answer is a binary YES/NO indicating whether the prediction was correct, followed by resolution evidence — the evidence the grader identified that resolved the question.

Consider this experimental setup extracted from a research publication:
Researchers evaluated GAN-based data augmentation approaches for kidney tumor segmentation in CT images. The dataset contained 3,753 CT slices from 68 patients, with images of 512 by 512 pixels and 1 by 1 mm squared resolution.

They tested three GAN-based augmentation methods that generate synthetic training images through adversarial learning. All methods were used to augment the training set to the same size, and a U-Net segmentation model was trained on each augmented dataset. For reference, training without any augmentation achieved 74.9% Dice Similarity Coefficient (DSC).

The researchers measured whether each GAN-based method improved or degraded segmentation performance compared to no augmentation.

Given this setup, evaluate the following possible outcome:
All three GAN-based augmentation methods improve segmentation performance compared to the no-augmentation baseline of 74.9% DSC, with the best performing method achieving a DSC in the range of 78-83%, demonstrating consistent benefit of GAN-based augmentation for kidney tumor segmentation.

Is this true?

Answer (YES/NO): NO